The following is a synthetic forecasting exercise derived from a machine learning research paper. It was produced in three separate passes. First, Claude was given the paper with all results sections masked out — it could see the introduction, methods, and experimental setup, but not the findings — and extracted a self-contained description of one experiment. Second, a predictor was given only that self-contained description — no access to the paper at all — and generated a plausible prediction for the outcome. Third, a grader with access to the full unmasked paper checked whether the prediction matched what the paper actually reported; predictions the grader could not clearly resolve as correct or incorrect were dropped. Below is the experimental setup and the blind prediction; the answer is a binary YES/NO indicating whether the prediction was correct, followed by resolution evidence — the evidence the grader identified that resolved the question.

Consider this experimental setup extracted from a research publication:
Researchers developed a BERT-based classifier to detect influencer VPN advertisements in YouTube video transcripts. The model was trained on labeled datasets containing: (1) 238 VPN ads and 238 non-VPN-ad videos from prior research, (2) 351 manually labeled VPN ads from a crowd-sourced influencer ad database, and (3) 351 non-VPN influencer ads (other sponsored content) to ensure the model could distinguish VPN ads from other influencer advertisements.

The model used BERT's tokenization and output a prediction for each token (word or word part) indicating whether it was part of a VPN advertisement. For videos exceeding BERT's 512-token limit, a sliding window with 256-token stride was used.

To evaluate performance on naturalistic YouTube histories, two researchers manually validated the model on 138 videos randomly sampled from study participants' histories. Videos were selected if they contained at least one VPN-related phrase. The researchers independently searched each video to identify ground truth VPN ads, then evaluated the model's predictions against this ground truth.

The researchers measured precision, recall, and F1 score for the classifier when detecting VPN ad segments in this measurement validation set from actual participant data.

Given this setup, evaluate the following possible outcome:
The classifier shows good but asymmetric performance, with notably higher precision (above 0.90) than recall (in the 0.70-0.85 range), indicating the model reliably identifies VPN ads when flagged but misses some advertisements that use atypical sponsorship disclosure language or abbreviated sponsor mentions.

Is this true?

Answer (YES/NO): NO